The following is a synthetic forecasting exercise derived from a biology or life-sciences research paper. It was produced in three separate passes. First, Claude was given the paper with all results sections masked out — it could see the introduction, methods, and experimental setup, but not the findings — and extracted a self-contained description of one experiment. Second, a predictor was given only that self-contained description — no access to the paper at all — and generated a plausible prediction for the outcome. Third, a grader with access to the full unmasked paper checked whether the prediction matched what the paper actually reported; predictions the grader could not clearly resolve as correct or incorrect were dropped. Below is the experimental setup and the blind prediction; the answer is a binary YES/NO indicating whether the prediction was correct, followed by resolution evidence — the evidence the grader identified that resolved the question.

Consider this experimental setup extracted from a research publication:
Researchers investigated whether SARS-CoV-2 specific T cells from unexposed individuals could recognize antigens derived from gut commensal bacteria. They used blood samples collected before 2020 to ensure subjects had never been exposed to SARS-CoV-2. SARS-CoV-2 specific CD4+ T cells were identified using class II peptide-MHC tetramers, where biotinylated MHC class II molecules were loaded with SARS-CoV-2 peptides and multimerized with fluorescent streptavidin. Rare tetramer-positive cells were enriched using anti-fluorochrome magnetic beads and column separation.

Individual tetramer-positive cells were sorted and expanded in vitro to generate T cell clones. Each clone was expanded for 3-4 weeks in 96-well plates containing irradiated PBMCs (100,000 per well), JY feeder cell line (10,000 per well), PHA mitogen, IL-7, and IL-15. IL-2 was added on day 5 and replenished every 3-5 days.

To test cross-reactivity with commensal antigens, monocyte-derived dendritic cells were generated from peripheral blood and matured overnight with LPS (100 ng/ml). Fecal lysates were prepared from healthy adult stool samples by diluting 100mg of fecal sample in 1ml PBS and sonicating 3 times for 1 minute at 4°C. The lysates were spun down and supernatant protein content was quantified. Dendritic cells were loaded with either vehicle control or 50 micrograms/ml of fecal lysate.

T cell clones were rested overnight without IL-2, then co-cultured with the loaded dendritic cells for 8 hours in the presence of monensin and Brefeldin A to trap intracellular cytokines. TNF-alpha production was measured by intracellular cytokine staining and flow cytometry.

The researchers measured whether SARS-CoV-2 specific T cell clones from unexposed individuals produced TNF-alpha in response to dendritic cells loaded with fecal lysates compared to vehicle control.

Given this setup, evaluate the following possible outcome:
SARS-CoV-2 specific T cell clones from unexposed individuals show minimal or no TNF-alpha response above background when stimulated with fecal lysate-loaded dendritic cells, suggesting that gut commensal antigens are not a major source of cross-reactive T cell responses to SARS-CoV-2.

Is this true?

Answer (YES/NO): NO